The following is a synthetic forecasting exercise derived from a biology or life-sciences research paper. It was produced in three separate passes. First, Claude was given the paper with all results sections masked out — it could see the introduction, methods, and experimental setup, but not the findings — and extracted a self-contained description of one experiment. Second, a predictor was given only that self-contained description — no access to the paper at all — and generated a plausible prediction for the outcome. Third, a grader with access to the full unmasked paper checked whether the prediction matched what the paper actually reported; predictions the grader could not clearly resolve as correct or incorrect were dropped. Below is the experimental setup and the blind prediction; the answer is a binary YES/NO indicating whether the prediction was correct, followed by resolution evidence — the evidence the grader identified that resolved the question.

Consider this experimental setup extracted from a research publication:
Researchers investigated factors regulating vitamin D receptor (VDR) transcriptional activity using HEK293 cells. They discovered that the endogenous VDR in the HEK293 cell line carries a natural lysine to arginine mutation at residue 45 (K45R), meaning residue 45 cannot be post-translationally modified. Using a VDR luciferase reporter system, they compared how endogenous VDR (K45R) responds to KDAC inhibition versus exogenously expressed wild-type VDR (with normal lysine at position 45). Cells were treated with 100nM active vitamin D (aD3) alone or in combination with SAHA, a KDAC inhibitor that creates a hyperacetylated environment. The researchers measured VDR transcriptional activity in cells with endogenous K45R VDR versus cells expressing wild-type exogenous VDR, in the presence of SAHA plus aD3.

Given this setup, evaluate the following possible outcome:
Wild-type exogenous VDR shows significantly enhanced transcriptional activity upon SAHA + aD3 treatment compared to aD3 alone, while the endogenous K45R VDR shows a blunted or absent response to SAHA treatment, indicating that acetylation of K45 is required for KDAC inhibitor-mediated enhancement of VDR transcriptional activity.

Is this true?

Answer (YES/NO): NO